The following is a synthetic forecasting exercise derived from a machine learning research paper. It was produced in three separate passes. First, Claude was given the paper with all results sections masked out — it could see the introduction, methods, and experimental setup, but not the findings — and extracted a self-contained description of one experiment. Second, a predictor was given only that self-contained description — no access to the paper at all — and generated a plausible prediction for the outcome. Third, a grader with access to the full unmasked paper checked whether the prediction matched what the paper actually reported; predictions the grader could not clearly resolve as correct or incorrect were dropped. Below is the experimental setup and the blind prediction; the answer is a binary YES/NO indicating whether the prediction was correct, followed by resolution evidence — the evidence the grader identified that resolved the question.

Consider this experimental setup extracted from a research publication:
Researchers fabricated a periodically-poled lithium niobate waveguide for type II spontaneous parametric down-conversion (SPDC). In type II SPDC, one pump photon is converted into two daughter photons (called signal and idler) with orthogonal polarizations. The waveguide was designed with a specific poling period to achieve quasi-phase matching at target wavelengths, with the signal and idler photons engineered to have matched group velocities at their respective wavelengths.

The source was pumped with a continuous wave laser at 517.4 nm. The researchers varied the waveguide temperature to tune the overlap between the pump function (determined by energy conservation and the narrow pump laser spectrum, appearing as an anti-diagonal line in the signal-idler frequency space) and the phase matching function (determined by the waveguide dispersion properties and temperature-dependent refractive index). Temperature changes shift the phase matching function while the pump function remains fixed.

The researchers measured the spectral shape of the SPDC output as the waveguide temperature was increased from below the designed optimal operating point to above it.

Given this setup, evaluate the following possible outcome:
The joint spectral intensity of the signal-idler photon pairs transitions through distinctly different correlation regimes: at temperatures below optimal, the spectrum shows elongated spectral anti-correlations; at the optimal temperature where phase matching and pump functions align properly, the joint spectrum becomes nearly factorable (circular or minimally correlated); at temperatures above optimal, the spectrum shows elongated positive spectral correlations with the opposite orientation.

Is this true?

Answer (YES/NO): NO